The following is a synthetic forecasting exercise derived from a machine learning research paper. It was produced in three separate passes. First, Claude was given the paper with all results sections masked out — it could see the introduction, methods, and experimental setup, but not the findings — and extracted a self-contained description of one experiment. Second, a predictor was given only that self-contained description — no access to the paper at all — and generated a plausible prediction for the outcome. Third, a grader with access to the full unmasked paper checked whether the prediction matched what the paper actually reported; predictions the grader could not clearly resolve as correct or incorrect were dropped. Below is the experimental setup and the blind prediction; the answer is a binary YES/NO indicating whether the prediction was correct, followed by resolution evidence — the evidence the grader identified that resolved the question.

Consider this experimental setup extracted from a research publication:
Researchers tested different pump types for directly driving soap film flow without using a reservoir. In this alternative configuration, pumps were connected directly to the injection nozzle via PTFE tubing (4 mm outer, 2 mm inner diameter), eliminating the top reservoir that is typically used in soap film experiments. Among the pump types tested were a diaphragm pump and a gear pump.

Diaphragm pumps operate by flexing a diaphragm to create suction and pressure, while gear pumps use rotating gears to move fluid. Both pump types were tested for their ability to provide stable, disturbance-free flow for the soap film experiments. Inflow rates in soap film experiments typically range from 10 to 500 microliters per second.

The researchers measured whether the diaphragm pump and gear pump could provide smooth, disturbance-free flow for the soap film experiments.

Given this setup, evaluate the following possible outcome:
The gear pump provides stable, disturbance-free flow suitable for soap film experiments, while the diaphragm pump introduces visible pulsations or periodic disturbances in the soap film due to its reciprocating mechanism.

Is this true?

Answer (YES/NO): NO